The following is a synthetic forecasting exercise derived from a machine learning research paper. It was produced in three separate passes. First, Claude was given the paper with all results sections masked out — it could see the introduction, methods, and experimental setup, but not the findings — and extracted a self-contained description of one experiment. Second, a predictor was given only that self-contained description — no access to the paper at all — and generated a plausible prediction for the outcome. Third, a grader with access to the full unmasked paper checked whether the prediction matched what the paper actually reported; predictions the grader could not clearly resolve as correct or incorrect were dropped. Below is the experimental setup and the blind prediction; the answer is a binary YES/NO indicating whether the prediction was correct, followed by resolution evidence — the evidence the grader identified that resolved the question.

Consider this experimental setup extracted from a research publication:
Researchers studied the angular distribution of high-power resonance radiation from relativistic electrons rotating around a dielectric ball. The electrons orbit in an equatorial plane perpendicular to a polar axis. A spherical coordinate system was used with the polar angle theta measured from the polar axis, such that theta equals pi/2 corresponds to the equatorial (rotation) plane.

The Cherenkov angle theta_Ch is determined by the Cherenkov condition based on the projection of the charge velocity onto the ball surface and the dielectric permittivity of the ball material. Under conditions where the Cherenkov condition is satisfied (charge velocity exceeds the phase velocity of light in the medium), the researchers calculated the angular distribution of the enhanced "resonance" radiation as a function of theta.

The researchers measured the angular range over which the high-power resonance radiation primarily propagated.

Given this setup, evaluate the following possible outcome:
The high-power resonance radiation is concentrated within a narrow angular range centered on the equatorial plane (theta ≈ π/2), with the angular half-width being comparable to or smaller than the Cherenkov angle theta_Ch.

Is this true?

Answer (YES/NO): YES